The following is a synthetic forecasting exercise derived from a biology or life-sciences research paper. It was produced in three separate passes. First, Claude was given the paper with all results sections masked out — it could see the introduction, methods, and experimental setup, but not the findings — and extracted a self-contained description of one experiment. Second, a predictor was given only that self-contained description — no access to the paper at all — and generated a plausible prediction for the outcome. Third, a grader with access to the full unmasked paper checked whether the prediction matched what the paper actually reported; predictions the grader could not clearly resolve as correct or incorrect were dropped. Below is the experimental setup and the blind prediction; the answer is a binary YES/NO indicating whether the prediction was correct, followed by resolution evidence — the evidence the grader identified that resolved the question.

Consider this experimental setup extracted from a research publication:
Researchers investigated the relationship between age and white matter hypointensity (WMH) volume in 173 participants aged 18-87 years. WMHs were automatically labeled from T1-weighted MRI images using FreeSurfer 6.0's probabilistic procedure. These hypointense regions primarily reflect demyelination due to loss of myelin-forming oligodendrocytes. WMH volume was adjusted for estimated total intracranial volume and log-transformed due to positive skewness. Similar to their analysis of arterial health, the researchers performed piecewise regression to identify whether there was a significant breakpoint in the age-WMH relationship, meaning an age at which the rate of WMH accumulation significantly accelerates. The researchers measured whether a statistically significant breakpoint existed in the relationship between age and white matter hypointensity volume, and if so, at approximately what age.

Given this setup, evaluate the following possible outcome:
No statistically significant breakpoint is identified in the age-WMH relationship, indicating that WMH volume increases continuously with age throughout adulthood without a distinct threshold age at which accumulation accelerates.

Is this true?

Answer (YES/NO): NO